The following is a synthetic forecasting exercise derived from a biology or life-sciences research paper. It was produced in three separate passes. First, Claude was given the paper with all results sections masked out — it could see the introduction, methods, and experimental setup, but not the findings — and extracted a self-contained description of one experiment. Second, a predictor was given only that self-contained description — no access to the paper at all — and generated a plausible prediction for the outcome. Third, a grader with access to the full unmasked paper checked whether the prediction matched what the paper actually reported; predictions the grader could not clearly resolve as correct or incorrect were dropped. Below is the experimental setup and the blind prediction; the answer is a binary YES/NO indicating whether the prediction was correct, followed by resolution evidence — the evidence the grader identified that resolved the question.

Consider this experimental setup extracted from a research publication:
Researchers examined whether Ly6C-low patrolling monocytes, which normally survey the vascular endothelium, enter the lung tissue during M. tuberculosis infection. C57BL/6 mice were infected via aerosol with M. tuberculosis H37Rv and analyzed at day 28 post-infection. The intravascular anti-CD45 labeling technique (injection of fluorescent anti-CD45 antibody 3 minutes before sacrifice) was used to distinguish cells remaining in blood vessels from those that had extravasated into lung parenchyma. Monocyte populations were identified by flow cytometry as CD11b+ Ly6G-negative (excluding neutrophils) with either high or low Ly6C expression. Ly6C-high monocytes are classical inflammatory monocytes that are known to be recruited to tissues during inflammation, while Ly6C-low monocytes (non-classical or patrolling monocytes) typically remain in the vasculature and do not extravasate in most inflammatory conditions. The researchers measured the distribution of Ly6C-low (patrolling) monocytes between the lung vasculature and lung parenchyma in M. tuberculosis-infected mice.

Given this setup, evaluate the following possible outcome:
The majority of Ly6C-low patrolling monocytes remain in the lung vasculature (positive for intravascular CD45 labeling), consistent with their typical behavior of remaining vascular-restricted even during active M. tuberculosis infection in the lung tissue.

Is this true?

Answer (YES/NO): YES